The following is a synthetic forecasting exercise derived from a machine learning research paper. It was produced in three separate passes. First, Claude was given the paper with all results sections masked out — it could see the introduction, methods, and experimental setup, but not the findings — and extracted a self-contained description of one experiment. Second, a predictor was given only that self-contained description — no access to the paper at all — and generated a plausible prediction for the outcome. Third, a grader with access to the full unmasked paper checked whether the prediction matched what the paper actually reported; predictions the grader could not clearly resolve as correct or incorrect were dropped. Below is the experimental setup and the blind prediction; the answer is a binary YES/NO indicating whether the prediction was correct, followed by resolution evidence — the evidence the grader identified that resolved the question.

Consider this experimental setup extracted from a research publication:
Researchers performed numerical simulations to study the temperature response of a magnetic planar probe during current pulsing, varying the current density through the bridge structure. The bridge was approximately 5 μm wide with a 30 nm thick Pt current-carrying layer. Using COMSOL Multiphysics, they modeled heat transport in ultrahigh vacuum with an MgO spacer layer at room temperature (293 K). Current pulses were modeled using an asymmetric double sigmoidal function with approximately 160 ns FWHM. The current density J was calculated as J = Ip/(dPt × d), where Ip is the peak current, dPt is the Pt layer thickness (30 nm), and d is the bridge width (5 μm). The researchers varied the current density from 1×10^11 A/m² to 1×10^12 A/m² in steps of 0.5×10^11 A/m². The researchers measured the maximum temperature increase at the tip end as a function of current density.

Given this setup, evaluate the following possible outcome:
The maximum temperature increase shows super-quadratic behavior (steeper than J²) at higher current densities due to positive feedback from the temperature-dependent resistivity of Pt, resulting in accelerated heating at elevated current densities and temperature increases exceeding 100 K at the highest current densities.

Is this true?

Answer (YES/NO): NO